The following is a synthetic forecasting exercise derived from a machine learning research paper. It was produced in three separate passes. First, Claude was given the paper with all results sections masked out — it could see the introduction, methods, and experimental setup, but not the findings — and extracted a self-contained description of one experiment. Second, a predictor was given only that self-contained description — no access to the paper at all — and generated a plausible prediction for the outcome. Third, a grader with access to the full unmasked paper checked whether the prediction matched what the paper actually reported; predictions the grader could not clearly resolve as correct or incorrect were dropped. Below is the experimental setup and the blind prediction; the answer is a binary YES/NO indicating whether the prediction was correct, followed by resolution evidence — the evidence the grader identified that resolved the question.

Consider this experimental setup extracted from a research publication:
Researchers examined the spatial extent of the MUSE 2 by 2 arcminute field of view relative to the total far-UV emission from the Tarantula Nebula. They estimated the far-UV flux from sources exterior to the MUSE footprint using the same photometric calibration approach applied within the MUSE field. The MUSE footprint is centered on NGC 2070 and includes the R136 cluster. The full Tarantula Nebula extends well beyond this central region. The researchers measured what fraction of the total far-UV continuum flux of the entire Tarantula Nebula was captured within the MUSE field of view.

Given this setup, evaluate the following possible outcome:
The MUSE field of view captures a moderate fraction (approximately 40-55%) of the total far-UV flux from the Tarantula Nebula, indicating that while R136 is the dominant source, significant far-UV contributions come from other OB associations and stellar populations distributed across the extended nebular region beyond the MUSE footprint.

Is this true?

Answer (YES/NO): YES